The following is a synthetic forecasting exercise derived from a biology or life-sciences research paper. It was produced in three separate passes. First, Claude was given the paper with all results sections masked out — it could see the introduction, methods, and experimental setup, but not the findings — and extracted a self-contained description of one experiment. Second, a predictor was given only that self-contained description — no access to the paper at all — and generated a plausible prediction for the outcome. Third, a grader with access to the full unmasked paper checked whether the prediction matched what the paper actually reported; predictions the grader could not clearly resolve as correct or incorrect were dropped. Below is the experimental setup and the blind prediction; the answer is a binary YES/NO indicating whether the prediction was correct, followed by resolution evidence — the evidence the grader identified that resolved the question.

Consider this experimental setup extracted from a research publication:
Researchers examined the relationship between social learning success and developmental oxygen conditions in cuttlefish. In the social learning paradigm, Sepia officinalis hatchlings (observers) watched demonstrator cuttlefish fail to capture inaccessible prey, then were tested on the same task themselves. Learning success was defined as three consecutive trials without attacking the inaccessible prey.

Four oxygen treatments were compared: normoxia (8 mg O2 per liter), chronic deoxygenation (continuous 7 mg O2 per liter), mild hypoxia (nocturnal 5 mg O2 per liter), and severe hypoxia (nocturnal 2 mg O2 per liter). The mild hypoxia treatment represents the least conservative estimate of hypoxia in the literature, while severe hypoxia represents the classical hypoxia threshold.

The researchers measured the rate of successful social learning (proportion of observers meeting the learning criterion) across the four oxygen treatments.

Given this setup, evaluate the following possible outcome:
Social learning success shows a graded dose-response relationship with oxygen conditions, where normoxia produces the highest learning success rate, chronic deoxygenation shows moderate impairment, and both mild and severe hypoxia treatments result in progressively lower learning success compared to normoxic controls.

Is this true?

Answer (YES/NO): NO